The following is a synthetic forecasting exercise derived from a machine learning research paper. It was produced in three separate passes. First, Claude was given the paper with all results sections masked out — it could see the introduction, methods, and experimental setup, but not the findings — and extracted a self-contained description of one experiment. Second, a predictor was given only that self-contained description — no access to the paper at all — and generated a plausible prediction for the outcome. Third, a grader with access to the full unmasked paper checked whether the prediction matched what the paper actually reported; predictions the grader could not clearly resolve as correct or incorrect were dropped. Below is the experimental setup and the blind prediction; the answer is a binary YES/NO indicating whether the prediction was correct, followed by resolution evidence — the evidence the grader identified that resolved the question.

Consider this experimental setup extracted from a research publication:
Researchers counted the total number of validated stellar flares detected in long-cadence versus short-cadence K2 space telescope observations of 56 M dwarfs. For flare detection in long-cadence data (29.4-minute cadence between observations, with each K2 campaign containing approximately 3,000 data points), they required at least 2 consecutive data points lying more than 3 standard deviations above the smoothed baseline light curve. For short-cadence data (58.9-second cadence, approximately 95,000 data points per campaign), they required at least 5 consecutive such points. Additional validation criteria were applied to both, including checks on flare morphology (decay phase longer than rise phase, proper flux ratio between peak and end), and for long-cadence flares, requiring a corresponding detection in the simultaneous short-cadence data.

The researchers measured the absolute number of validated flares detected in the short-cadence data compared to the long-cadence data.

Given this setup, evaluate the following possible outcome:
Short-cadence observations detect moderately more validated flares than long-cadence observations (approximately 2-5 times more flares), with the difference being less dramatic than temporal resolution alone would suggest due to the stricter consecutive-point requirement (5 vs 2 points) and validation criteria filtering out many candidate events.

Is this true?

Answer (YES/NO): YES